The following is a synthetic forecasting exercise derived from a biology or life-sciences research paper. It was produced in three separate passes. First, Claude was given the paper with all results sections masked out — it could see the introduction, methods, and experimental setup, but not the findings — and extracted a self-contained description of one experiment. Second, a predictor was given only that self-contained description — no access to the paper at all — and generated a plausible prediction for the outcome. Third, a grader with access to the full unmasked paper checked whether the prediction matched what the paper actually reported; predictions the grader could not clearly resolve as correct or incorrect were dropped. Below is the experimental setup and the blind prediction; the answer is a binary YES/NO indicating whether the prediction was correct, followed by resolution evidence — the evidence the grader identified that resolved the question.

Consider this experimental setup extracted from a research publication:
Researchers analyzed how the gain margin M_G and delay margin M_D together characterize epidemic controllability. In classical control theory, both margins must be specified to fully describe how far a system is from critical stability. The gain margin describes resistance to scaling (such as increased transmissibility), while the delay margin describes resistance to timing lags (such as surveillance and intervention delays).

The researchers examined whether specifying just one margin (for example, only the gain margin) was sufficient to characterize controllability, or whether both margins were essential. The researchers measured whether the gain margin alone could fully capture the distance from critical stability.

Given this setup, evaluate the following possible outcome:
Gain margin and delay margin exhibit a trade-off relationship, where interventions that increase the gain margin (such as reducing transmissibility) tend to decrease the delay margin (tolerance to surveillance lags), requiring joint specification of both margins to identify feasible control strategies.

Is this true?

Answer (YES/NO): NO